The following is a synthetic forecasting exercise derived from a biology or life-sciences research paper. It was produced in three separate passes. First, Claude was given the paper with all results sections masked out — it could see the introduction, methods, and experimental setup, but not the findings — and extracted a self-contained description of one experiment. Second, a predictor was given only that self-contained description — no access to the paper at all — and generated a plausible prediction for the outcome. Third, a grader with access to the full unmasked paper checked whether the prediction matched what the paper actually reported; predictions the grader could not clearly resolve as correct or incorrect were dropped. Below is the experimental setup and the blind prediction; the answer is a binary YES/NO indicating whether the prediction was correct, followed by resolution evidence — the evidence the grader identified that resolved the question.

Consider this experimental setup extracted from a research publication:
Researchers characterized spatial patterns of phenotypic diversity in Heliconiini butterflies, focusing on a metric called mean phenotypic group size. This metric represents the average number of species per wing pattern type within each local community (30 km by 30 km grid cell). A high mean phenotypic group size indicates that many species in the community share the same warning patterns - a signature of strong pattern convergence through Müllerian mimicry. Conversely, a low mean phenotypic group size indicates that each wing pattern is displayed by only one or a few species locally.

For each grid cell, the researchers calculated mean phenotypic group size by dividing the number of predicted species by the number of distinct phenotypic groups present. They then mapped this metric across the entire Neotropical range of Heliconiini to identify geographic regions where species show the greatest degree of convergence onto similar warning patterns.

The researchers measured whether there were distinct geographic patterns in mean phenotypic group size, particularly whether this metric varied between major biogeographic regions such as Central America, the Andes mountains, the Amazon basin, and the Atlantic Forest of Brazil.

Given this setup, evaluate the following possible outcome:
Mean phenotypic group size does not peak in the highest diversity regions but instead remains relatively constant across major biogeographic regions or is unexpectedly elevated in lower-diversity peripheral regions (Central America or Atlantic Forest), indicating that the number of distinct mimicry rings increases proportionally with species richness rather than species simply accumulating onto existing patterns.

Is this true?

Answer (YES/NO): NO